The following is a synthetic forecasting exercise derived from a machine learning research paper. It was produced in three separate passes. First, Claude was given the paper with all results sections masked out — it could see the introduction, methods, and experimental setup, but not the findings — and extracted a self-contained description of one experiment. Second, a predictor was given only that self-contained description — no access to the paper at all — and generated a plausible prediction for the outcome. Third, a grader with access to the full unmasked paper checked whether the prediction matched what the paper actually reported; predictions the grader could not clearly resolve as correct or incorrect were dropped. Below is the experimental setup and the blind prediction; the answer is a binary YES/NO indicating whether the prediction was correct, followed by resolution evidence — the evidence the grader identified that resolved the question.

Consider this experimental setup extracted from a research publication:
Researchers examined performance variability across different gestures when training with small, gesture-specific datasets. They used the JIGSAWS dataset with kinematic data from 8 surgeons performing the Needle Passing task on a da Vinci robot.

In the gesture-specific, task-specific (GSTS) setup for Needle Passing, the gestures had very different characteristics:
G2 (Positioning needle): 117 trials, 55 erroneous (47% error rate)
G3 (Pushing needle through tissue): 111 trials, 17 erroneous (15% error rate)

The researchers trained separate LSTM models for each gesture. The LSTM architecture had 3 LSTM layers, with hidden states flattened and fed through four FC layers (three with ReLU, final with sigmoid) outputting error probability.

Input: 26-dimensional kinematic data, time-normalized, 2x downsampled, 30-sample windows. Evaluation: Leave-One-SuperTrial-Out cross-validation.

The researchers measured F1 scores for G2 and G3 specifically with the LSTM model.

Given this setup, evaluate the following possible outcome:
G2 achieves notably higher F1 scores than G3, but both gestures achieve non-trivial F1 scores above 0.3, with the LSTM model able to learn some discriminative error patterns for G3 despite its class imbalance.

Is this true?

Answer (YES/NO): NO